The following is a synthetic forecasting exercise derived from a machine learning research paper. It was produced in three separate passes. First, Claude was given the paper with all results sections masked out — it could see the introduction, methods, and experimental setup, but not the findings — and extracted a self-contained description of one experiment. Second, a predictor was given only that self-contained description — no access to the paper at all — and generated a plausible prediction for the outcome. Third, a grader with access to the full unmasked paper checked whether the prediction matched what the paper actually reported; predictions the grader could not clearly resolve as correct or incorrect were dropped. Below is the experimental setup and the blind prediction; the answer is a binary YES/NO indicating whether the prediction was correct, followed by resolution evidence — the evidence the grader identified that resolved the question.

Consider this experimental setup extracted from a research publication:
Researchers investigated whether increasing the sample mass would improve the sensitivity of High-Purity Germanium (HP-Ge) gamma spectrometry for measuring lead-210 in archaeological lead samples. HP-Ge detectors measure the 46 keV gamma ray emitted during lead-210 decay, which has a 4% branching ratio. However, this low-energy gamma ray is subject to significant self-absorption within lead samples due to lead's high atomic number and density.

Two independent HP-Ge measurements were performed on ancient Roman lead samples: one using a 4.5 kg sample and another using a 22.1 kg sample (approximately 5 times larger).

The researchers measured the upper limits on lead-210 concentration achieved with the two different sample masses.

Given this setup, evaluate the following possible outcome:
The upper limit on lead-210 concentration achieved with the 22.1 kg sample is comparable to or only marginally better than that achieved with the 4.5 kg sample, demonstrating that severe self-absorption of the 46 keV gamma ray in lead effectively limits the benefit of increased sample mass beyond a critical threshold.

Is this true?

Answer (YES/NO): NO